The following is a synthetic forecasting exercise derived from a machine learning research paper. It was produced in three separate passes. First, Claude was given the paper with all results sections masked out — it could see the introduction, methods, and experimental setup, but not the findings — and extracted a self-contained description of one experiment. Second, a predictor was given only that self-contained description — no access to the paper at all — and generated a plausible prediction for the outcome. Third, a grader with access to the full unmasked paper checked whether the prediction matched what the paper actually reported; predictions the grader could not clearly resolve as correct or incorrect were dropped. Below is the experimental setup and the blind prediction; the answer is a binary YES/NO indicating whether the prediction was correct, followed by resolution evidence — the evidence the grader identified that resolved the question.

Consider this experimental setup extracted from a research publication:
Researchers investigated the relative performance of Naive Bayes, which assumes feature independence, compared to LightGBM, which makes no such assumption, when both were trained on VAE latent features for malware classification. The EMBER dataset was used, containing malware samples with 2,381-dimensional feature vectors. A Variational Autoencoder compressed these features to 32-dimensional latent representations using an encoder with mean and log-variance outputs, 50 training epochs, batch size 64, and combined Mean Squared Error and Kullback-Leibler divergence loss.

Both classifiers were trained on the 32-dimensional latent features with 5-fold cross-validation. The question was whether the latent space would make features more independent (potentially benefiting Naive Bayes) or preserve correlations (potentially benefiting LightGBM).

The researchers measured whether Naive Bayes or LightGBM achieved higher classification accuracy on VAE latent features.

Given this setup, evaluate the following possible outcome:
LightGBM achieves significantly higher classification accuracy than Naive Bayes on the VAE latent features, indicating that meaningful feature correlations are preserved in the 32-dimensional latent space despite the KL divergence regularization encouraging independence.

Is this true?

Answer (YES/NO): YES